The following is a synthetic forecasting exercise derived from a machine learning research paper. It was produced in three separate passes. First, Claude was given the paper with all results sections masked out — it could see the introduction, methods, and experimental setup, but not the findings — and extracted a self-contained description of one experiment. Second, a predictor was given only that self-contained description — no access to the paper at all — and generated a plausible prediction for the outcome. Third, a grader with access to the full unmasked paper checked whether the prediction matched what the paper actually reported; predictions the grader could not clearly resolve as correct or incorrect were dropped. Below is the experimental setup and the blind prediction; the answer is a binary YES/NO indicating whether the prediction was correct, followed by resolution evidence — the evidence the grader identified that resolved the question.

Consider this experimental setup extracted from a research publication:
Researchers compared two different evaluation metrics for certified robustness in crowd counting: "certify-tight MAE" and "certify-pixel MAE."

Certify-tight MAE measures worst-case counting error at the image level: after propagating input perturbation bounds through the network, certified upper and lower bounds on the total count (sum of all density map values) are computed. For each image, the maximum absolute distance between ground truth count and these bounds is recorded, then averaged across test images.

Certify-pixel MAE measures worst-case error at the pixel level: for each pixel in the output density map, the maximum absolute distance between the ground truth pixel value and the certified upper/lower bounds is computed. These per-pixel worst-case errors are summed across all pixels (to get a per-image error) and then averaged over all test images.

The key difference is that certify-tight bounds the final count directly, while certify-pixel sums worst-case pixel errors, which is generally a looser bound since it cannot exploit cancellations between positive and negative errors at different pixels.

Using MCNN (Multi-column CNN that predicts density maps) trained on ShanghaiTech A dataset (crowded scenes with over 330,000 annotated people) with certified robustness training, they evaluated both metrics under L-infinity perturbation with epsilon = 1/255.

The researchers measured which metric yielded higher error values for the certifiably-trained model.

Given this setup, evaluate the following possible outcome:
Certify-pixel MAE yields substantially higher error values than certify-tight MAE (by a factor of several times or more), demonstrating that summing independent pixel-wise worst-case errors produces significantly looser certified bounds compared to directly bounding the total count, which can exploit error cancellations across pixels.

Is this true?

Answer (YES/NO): YES